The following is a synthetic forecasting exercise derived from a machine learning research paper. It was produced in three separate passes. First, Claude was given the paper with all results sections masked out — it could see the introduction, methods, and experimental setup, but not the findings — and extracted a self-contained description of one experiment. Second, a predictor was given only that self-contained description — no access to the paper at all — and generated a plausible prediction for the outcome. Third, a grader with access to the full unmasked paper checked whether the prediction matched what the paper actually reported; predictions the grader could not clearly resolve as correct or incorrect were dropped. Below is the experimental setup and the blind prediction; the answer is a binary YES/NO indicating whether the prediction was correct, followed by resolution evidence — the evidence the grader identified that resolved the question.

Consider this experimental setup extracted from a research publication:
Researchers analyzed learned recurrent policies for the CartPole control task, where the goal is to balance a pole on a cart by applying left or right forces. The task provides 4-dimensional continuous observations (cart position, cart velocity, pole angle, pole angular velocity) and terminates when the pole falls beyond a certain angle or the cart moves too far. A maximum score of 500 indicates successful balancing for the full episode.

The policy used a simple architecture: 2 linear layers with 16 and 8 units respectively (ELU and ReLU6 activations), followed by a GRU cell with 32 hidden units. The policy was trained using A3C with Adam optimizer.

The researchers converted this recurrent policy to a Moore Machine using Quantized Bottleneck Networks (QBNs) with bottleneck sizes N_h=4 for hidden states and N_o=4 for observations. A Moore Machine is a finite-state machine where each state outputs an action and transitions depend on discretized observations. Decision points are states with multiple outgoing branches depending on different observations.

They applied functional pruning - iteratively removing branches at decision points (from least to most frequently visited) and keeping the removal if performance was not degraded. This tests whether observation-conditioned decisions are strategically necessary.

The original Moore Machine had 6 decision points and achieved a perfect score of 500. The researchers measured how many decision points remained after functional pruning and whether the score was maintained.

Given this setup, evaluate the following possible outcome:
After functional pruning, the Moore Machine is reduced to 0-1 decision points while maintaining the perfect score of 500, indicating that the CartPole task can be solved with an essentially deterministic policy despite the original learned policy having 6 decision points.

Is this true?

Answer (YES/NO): NO